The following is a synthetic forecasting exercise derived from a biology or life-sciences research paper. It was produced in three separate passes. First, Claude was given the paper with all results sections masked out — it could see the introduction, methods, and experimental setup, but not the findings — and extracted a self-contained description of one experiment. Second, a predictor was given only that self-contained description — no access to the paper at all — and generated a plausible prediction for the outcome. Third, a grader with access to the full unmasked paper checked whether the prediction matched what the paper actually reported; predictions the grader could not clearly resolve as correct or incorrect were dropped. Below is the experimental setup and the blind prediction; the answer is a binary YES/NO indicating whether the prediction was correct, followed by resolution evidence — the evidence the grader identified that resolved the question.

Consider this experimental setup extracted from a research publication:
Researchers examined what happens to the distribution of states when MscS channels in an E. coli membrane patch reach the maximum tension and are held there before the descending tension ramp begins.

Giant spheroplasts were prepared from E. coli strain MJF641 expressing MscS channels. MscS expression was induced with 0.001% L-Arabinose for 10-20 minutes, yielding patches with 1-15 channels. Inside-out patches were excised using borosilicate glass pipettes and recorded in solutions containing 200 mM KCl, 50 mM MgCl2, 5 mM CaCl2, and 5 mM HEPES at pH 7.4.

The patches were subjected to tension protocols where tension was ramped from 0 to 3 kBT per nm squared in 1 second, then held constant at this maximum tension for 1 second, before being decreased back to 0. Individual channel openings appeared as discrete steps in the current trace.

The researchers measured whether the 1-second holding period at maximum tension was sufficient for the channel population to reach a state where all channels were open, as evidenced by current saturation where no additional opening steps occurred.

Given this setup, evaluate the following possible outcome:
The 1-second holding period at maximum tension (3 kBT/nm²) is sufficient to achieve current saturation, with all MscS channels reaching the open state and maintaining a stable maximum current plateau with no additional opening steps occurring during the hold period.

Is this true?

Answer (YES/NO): YES